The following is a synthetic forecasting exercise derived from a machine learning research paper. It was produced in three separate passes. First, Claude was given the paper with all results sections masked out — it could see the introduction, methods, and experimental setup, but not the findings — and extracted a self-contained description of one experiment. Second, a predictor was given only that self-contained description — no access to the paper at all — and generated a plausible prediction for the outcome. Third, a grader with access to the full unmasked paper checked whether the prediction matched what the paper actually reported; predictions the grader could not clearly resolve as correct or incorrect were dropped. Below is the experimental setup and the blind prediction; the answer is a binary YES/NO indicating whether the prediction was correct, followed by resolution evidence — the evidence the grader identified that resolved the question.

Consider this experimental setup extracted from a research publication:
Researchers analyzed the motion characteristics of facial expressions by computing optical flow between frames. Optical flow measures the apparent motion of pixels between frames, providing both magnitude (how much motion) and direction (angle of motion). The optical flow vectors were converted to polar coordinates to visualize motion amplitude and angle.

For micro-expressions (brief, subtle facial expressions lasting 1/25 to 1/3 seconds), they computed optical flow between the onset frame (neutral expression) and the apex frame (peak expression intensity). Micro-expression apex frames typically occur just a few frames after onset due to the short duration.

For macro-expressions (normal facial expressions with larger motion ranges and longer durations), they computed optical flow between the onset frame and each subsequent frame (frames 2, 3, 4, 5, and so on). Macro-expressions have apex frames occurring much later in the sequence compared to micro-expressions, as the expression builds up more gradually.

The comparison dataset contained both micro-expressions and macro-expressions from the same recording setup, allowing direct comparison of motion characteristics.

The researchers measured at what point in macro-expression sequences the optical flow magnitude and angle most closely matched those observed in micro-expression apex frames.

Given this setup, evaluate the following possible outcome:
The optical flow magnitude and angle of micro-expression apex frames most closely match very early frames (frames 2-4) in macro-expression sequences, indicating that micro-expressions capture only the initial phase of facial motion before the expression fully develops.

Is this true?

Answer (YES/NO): NO